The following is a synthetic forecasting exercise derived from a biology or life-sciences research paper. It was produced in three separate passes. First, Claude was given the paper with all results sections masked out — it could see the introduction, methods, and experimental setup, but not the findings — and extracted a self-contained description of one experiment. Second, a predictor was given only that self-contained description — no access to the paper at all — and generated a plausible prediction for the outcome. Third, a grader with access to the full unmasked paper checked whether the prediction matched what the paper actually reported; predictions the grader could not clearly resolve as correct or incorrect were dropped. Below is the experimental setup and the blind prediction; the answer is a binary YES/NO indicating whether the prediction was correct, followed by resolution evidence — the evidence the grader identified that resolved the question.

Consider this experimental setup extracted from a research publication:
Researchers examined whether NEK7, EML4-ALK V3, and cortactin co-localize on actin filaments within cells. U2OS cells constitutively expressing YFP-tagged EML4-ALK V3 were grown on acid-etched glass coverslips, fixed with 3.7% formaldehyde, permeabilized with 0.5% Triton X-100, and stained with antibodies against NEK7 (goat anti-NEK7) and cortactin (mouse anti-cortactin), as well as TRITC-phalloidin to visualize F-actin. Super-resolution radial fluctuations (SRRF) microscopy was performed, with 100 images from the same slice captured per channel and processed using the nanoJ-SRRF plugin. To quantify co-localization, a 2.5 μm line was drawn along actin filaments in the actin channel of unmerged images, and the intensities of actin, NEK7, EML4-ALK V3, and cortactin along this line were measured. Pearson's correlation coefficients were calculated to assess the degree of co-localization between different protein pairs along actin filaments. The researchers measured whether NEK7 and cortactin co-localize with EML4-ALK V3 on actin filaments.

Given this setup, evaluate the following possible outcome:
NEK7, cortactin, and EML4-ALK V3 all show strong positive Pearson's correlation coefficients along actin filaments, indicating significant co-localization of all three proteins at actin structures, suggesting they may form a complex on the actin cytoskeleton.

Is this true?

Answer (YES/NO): NO